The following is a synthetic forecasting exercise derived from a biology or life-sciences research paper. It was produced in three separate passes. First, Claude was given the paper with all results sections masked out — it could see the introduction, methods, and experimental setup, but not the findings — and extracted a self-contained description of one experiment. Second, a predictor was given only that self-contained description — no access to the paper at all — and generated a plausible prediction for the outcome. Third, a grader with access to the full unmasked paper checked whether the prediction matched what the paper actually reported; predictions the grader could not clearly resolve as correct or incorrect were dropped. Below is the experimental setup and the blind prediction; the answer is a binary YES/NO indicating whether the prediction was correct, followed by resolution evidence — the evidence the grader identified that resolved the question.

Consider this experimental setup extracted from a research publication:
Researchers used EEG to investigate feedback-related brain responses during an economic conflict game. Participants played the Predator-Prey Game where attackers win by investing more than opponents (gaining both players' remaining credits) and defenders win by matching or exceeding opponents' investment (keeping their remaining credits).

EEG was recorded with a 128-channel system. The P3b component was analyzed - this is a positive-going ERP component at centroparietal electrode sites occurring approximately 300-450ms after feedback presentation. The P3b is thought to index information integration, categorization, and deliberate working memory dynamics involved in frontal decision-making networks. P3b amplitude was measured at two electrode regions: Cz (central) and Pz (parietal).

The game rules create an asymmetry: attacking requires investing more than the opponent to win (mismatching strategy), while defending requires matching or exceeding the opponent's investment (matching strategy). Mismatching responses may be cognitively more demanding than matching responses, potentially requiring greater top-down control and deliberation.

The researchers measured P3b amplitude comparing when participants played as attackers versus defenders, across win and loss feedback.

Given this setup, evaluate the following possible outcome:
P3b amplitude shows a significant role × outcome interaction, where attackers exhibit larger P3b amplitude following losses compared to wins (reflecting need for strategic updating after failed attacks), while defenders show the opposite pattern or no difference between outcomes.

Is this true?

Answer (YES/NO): NO